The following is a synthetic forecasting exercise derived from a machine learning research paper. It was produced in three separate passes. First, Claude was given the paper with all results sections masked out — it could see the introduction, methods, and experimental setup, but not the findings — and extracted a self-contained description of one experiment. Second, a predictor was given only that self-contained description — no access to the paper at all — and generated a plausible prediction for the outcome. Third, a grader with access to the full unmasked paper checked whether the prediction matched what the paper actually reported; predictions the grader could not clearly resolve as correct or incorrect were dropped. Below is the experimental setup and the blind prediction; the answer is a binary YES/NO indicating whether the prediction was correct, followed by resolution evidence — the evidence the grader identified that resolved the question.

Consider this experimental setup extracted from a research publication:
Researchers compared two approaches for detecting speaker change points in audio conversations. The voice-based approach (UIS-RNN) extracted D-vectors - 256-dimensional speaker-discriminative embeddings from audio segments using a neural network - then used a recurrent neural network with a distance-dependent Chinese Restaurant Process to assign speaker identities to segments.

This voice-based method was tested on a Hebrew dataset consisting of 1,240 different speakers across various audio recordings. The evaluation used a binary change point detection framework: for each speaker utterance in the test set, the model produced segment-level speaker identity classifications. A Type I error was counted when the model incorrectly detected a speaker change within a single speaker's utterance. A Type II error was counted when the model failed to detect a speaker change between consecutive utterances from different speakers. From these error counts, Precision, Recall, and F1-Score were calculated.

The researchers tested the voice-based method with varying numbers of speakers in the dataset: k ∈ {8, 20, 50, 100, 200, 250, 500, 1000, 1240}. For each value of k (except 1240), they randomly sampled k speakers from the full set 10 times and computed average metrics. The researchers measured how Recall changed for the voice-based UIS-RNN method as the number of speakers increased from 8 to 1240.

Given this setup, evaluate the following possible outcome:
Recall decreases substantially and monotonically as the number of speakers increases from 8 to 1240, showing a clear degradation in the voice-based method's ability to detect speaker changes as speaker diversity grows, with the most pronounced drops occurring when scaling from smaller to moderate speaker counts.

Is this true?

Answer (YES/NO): NO